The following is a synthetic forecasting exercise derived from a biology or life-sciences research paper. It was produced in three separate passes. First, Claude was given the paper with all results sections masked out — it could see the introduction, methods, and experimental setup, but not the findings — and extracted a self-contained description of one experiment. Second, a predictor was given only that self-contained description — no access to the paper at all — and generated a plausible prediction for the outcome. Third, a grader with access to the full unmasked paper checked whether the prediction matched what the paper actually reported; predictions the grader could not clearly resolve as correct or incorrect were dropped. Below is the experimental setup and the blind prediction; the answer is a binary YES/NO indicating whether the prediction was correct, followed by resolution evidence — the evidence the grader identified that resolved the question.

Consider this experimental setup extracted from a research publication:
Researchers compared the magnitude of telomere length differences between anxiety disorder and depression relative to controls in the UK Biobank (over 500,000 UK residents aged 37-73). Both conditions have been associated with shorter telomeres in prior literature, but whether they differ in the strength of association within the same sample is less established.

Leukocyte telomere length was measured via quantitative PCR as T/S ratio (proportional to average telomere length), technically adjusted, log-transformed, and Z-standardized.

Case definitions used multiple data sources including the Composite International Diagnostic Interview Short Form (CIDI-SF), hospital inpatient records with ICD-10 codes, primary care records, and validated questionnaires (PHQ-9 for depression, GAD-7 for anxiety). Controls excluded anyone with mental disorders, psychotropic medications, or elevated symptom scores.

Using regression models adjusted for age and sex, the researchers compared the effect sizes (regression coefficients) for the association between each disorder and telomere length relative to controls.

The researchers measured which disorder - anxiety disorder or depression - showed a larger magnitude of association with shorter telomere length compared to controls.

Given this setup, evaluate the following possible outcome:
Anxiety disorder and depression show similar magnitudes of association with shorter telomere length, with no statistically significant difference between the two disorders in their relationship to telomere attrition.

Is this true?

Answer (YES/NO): NO